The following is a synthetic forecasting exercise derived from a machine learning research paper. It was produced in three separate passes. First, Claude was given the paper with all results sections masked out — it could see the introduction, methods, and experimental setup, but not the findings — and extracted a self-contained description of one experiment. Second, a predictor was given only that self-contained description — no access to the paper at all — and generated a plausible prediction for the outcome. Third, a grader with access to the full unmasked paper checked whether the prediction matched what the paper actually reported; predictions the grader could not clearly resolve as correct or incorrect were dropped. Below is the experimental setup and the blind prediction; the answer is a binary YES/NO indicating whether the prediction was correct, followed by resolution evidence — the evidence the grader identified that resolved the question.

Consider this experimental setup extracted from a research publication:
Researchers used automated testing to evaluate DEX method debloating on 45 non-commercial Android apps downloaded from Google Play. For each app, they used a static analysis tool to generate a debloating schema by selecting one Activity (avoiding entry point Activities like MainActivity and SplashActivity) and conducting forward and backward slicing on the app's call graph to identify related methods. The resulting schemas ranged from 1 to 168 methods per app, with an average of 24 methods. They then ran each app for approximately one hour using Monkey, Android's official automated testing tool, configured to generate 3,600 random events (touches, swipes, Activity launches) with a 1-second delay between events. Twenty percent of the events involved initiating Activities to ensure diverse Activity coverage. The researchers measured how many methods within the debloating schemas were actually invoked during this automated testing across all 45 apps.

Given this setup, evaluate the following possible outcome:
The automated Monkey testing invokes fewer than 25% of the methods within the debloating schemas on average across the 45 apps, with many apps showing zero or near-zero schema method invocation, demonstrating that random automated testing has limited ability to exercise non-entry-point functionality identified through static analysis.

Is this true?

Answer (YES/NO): YES